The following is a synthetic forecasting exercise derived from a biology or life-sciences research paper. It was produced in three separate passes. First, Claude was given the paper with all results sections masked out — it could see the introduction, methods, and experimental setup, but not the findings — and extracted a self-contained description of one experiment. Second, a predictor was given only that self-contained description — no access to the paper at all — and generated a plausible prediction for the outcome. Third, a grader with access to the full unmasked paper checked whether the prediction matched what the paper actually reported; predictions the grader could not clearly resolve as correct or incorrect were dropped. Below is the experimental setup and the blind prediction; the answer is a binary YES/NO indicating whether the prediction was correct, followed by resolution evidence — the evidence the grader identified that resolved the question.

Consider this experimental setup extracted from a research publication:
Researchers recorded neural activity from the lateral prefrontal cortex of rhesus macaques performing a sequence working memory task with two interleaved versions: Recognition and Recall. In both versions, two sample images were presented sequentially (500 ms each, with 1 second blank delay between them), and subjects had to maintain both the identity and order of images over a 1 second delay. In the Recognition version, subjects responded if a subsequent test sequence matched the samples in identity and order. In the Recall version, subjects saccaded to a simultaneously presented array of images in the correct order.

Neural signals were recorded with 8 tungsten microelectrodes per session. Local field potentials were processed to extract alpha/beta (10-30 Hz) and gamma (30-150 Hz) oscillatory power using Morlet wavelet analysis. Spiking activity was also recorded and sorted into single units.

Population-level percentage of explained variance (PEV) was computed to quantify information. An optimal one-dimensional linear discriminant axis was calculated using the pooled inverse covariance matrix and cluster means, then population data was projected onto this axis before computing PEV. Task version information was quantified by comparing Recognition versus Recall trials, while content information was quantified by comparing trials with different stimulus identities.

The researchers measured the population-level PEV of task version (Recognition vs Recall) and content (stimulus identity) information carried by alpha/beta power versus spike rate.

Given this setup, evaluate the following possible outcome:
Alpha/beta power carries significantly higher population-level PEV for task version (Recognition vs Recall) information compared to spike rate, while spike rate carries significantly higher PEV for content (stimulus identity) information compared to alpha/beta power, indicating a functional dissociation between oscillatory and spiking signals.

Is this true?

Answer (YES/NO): NO